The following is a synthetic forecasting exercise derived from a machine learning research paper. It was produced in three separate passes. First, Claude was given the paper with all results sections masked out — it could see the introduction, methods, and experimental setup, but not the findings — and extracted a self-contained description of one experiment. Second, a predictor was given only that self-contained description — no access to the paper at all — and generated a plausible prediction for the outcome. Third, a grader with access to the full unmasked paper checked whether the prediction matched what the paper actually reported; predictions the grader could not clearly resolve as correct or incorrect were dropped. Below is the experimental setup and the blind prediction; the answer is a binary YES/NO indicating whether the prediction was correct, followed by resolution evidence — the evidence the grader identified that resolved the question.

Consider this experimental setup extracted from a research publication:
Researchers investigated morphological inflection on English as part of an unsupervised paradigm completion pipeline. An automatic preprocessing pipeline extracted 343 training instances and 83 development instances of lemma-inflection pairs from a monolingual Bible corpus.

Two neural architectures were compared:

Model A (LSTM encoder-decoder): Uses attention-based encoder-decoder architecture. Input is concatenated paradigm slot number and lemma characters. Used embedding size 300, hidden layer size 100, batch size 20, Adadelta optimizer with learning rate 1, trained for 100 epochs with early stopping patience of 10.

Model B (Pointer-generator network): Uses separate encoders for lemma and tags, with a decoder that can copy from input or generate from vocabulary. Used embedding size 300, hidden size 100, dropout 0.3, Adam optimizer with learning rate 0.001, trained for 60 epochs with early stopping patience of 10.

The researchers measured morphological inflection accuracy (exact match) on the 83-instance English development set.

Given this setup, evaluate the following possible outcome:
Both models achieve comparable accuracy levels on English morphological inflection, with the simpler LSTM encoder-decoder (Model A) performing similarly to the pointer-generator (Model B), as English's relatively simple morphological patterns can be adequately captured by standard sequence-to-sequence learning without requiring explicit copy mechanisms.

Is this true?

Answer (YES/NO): NO